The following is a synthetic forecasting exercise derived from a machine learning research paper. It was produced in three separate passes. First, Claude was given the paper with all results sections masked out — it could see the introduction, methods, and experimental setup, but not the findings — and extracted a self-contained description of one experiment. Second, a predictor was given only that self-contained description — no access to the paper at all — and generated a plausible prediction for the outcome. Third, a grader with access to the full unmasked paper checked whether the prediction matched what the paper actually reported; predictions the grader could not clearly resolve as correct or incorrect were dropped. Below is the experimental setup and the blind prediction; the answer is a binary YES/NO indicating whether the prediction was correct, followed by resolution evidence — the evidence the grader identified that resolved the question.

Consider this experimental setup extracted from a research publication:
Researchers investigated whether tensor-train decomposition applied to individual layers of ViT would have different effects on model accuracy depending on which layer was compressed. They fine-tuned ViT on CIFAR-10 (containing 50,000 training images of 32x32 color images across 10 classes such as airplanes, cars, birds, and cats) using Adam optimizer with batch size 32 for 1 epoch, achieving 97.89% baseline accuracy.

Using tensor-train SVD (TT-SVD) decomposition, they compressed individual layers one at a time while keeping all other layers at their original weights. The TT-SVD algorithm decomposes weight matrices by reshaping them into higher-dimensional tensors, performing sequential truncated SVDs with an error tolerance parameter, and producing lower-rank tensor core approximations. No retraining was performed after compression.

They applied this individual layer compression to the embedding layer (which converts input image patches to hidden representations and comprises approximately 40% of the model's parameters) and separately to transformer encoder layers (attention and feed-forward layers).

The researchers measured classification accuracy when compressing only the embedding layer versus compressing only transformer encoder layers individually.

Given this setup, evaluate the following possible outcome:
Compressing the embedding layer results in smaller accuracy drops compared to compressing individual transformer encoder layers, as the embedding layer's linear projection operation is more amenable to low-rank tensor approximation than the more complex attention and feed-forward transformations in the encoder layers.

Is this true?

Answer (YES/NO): NO